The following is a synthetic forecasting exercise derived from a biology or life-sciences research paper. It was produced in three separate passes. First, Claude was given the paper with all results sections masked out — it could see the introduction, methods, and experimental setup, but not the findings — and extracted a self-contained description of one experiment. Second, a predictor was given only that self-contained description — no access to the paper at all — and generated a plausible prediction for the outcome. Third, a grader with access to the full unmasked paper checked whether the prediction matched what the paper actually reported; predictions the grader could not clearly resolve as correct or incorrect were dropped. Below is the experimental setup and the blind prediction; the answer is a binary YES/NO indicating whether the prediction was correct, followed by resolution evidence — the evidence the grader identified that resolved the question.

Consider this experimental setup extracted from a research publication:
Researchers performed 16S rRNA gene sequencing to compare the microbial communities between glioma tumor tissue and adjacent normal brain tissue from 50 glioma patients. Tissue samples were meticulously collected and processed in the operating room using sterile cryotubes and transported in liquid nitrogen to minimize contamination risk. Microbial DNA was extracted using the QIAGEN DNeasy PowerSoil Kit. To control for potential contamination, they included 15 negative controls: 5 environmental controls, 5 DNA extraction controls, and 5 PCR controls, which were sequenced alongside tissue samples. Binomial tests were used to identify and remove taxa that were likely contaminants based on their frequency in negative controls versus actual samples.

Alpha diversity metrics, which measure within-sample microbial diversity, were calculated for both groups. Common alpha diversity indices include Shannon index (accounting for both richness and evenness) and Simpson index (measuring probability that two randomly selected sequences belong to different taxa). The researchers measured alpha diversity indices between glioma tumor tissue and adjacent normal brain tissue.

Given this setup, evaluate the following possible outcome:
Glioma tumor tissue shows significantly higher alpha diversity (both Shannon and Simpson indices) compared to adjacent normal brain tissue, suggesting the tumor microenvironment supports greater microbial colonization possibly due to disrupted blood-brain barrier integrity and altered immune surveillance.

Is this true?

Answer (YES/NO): YES